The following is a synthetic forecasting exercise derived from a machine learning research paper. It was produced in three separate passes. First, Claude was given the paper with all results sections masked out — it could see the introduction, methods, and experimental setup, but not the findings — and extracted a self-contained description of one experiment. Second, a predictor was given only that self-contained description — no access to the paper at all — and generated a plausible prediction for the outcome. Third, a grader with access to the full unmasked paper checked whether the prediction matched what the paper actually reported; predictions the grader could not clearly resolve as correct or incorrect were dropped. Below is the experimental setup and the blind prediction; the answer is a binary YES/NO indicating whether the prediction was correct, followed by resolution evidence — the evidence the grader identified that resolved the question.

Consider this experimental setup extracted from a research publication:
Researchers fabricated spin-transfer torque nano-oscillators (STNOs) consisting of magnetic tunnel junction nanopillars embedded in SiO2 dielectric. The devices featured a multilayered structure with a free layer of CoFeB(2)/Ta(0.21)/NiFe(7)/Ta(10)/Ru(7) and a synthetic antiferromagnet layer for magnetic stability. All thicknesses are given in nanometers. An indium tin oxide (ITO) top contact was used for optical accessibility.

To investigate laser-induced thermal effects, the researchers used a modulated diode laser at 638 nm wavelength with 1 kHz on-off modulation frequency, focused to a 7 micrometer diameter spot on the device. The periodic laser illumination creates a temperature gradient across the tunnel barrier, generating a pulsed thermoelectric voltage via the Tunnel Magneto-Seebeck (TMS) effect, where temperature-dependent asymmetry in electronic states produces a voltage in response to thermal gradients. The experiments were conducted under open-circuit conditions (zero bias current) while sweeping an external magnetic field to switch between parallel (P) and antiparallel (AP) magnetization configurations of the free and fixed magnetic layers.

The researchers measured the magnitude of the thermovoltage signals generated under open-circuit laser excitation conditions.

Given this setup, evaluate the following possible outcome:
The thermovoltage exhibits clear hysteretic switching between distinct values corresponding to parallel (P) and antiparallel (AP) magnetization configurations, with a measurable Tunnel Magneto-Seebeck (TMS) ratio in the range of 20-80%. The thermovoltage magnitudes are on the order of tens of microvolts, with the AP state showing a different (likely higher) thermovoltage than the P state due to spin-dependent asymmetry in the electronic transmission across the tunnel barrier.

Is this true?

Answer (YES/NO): NO